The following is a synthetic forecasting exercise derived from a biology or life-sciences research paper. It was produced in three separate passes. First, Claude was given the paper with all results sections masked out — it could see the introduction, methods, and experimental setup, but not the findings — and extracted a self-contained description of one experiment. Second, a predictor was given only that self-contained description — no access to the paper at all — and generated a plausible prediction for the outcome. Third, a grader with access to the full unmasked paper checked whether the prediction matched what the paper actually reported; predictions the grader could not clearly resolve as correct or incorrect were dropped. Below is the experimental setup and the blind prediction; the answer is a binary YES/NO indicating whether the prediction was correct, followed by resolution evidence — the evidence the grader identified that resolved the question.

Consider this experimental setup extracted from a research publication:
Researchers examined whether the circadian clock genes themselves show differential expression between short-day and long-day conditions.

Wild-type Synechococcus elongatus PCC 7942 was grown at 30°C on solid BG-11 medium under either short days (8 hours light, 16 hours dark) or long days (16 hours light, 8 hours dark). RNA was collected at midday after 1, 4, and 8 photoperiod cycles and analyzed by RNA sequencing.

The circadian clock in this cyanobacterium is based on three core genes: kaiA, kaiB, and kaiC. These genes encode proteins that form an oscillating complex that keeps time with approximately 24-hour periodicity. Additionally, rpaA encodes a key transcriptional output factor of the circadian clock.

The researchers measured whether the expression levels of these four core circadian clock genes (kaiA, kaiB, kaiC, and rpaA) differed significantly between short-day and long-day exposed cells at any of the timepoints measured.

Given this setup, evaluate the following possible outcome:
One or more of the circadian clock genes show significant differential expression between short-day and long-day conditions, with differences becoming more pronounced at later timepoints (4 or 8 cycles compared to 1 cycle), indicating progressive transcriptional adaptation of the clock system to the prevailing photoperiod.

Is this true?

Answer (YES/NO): NO